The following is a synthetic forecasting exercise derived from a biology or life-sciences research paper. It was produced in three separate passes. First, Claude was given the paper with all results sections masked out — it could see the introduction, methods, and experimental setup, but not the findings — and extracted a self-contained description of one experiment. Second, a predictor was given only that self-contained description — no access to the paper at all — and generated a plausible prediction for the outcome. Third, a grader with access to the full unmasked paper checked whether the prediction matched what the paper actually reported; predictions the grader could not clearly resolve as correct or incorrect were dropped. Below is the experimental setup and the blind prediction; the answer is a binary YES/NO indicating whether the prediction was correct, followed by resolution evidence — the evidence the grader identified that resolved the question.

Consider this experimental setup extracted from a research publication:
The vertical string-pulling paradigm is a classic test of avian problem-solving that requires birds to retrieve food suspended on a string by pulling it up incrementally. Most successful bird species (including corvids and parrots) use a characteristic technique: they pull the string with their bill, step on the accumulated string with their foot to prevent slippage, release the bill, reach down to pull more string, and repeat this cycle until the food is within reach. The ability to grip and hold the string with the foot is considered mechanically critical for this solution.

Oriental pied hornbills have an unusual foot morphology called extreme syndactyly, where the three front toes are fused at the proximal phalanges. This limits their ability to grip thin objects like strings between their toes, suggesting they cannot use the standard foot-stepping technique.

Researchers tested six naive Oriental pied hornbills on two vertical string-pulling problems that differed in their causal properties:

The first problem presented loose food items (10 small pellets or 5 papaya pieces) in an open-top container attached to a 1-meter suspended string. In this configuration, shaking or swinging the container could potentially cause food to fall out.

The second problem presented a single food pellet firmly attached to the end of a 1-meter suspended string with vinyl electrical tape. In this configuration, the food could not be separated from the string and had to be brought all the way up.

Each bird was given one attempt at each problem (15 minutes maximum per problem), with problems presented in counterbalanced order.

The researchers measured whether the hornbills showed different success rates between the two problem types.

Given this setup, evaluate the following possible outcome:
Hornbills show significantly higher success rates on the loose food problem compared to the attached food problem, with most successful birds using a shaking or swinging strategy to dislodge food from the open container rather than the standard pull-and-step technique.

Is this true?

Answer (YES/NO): NO